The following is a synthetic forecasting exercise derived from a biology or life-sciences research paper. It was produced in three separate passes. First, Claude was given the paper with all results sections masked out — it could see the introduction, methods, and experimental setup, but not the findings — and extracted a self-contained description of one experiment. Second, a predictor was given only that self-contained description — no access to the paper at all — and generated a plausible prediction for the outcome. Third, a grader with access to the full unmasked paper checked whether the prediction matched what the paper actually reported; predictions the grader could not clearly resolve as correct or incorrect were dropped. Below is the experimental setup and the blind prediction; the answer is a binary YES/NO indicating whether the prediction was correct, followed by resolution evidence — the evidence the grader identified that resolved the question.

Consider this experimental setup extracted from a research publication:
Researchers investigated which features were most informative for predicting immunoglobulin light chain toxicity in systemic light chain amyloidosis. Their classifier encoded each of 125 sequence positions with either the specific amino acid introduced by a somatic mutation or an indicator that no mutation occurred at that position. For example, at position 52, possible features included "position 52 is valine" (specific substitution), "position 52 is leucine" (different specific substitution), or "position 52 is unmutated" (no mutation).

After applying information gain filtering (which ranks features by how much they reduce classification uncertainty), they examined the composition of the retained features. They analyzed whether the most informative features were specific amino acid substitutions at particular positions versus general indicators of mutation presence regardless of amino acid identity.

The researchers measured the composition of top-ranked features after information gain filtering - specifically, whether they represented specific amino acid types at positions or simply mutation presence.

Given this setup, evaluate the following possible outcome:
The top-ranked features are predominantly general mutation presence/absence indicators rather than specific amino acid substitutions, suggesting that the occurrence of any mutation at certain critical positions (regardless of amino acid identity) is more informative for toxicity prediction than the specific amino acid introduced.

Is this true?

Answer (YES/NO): NO